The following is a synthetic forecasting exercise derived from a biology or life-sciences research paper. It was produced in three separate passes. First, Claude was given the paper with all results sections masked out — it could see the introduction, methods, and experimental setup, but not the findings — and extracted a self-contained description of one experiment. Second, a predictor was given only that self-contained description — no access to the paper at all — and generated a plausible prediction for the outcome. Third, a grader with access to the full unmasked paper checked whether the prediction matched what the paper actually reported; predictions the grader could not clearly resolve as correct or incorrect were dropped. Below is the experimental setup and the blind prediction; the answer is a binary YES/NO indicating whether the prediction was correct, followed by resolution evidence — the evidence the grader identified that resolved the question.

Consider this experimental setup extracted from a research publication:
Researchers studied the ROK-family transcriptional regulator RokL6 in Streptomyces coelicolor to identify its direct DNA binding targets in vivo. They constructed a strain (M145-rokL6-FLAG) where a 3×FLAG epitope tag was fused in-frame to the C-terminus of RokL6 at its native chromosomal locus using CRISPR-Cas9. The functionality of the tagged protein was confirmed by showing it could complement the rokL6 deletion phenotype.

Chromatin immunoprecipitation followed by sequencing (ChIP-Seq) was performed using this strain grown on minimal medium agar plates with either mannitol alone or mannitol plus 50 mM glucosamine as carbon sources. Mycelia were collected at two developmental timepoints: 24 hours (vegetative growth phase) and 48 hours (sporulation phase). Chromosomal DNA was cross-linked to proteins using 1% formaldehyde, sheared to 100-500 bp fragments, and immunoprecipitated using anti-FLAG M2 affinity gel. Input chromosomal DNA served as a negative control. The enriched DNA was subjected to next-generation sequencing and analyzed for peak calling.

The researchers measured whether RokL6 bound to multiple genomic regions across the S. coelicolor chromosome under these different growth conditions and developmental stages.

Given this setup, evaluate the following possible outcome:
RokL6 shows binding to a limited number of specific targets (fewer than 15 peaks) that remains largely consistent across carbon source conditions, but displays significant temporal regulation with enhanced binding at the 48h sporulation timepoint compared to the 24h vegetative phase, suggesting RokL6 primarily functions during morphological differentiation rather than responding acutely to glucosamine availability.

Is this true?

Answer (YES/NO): NO